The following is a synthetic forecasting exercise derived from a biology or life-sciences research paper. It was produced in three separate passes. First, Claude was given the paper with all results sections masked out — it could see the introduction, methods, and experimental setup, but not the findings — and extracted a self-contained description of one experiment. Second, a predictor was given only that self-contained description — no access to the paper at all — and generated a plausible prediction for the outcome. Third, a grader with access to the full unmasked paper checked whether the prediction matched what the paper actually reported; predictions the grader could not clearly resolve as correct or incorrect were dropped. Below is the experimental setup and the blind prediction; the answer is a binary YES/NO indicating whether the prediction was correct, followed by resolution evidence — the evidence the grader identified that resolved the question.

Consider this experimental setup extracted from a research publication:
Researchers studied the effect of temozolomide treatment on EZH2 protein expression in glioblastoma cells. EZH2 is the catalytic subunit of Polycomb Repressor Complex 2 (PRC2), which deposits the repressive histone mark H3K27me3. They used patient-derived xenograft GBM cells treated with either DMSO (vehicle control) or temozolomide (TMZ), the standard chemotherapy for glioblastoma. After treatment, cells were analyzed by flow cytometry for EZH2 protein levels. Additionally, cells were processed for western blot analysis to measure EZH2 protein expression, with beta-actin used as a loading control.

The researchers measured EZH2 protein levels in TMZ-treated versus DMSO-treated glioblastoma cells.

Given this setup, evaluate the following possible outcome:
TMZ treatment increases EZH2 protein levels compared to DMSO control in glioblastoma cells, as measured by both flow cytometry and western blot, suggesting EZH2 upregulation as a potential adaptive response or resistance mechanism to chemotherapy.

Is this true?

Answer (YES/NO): YES